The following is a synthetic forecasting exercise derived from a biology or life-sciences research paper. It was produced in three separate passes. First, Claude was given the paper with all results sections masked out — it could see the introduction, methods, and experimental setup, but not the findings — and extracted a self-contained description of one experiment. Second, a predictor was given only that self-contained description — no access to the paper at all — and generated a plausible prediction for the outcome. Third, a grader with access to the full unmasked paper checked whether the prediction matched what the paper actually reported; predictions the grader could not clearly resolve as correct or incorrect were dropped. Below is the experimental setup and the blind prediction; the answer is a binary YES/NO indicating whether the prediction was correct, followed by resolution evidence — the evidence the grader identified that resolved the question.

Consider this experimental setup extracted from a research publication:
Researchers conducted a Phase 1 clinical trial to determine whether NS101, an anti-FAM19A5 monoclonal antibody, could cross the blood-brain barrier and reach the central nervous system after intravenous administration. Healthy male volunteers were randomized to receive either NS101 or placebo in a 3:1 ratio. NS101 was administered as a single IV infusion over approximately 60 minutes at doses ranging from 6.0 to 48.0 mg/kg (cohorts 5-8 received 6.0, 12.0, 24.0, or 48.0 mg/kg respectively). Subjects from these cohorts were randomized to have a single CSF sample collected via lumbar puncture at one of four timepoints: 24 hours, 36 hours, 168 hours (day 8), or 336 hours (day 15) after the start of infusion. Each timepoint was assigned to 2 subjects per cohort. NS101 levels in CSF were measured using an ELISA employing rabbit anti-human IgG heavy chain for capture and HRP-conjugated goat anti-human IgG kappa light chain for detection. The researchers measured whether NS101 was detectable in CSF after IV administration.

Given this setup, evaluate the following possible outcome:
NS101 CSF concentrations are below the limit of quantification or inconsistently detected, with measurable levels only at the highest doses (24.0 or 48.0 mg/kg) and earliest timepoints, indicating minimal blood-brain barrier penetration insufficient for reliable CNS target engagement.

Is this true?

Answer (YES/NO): NO